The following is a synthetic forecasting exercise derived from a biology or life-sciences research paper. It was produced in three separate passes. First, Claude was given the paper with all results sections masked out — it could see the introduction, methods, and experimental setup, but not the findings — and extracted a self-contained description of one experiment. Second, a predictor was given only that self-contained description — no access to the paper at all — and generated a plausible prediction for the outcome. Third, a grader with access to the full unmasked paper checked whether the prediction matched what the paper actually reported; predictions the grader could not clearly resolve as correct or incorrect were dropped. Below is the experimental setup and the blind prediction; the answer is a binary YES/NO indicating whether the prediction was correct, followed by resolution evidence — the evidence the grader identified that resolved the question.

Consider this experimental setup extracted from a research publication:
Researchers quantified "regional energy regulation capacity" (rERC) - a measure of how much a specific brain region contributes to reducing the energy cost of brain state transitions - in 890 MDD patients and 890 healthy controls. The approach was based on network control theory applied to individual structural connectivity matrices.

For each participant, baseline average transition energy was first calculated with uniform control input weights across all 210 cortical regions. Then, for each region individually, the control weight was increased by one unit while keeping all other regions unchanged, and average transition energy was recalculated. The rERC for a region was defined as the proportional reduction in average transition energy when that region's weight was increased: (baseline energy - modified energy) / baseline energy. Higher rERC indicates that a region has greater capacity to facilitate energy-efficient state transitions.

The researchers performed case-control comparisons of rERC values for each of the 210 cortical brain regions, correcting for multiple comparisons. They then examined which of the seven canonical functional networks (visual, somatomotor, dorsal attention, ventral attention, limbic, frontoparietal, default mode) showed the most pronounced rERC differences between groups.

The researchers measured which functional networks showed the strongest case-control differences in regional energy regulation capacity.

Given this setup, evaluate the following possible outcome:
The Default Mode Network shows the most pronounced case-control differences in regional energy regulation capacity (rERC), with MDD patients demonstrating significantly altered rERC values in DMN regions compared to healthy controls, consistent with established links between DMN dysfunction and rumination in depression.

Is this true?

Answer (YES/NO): NO